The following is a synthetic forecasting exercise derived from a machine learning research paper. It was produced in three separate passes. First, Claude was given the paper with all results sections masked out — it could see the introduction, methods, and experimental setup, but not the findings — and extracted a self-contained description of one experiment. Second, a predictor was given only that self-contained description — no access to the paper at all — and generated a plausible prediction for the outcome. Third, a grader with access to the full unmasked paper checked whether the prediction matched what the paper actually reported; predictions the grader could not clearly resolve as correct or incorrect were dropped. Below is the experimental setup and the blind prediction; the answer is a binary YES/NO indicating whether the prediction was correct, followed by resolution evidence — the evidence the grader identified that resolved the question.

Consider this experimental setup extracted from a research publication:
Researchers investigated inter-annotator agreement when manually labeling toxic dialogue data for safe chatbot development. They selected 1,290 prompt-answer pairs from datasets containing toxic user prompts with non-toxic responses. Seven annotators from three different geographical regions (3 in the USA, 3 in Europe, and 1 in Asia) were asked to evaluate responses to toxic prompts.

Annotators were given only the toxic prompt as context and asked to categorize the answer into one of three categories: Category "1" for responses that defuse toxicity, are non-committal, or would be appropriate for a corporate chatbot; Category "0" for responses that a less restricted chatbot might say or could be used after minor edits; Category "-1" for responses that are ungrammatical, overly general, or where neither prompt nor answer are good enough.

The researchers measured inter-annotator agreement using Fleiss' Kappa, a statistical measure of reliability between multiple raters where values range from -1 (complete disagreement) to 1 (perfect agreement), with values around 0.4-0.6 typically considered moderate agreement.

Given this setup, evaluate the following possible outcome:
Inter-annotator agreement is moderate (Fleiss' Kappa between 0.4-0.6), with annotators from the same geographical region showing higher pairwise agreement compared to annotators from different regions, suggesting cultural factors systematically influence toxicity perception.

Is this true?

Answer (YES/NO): NO